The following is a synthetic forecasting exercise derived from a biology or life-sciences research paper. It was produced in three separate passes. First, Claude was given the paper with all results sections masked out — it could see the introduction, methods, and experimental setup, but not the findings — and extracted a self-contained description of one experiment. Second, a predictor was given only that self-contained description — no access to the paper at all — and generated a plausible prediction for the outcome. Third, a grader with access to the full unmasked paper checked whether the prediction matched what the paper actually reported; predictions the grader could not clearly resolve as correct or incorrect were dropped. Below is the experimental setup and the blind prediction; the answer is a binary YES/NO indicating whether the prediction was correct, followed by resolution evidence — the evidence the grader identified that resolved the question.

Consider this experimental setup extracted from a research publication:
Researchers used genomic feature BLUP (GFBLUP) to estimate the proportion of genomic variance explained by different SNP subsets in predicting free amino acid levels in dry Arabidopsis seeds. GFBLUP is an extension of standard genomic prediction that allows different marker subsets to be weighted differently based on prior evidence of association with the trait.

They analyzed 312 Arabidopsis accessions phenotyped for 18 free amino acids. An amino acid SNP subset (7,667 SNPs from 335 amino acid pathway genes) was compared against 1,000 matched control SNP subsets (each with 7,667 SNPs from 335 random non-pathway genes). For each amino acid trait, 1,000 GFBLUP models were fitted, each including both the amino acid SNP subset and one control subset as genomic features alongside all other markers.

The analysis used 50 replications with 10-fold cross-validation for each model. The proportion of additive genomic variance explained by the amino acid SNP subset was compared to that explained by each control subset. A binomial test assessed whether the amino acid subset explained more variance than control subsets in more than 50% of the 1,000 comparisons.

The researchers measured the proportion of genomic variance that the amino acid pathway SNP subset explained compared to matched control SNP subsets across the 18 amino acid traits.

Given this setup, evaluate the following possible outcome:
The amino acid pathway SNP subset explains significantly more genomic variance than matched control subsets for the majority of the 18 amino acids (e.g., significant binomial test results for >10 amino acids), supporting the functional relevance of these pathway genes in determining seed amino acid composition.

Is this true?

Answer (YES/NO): YES